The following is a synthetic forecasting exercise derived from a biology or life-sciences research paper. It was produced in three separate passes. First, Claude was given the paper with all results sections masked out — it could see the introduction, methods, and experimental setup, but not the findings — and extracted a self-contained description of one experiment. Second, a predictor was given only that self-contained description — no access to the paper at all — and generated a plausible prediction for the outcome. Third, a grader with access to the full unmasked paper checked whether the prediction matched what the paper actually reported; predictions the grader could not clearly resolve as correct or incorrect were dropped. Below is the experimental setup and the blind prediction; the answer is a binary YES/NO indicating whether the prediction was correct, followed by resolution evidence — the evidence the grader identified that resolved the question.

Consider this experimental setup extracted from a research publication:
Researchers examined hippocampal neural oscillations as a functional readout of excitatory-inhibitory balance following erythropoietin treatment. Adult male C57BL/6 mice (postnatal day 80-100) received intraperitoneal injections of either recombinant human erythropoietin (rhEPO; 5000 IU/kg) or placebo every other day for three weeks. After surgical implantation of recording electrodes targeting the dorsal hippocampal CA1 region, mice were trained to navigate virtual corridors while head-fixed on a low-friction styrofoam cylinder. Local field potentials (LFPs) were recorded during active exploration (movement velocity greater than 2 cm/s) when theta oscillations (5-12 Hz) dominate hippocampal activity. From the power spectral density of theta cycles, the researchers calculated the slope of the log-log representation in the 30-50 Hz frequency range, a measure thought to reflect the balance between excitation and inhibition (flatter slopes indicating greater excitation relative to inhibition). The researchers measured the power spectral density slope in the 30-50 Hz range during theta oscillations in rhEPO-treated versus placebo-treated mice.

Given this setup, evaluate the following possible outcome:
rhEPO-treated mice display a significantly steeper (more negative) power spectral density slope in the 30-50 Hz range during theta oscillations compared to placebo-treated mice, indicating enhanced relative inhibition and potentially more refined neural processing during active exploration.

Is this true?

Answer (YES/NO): NO